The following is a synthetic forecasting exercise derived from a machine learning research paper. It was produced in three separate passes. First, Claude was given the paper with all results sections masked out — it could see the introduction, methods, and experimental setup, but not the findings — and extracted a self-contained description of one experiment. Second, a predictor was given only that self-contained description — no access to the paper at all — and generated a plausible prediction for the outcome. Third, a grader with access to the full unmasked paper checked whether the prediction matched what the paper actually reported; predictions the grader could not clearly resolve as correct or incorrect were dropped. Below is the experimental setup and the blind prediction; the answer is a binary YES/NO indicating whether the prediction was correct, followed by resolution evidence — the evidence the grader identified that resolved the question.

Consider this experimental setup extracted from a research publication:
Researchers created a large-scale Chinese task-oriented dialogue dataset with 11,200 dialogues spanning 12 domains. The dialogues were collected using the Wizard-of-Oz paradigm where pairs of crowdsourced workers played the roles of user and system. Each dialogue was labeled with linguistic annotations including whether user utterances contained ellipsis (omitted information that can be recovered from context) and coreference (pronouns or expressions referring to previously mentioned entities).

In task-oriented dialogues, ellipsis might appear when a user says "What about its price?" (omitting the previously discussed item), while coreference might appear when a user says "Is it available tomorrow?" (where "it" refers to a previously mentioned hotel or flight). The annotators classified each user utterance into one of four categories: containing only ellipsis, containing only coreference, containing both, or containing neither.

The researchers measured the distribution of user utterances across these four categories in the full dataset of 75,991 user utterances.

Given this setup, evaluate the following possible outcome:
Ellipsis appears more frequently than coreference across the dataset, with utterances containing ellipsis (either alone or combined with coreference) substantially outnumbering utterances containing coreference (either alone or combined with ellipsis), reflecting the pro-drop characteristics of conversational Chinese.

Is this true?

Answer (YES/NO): NO